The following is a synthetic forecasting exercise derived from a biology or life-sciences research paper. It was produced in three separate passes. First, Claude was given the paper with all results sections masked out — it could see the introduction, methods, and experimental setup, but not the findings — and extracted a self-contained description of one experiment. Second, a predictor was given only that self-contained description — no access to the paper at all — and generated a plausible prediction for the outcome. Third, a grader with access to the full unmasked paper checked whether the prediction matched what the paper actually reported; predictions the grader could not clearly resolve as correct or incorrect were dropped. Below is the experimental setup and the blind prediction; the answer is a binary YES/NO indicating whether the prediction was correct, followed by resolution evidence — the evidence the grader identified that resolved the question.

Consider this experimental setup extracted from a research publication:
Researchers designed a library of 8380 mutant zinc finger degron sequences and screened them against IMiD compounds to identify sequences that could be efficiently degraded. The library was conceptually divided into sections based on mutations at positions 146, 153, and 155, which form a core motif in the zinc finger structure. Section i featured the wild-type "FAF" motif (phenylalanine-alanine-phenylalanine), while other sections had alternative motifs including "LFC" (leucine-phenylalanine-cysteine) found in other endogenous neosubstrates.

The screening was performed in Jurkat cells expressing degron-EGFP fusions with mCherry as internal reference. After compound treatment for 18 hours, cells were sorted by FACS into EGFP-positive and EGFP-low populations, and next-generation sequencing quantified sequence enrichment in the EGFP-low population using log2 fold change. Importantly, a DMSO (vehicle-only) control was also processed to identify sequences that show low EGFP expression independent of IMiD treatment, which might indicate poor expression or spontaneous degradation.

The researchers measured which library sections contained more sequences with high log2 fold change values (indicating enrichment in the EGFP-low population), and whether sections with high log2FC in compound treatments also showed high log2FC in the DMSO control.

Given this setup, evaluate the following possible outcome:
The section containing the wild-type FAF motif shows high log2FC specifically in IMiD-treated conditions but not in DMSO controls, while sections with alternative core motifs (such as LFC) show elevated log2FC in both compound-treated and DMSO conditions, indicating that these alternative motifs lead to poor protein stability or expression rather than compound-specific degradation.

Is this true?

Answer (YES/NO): YES